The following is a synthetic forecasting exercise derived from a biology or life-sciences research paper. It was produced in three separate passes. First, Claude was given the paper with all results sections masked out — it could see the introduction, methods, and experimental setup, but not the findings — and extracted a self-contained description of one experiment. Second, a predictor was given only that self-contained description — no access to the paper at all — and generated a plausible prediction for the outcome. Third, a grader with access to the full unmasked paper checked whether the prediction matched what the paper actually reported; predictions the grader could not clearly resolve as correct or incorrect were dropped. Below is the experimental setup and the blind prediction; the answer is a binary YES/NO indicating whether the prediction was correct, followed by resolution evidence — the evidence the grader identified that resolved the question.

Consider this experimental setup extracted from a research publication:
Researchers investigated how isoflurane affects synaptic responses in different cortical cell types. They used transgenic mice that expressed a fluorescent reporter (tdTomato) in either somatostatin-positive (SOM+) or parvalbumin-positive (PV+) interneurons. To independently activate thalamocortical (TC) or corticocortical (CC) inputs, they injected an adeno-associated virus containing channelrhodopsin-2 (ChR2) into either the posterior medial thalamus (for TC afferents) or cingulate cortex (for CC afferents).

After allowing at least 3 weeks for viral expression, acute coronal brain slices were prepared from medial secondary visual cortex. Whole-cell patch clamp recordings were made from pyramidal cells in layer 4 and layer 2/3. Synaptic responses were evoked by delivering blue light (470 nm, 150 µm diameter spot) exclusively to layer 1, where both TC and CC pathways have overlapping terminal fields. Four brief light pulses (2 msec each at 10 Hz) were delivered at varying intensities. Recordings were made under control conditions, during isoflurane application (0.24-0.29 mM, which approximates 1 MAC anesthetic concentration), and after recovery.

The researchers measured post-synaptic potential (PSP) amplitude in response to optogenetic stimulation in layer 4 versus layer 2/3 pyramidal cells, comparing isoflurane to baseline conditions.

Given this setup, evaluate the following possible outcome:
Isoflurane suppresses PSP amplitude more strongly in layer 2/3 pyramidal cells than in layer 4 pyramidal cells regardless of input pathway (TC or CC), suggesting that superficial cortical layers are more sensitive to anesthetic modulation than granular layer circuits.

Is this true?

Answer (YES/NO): NO